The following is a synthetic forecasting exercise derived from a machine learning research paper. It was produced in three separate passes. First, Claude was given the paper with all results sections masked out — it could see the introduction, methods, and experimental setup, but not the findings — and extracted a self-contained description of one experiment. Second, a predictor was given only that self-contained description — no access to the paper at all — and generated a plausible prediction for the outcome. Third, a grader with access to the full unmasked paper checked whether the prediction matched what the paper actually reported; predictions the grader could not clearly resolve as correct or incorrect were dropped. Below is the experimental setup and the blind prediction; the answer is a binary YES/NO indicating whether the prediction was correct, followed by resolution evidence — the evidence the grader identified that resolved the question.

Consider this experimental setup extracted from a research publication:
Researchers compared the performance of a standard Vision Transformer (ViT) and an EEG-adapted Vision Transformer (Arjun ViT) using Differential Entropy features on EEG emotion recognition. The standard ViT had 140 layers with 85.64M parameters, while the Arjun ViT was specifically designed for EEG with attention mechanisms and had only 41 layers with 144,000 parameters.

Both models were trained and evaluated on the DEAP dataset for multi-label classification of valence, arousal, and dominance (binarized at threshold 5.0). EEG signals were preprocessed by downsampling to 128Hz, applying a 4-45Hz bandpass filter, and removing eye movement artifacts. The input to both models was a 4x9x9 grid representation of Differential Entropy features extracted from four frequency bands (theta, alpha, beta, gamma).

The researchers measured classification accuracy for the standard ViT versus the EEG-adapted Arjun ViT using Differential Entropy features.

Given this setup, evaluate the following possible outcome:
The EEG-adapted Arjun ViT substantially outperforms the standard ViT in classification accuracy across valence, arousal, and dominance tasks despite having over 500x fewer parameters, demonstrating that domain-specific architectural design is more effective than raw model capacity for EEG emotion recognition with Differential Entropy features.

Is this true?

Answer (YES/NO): NO